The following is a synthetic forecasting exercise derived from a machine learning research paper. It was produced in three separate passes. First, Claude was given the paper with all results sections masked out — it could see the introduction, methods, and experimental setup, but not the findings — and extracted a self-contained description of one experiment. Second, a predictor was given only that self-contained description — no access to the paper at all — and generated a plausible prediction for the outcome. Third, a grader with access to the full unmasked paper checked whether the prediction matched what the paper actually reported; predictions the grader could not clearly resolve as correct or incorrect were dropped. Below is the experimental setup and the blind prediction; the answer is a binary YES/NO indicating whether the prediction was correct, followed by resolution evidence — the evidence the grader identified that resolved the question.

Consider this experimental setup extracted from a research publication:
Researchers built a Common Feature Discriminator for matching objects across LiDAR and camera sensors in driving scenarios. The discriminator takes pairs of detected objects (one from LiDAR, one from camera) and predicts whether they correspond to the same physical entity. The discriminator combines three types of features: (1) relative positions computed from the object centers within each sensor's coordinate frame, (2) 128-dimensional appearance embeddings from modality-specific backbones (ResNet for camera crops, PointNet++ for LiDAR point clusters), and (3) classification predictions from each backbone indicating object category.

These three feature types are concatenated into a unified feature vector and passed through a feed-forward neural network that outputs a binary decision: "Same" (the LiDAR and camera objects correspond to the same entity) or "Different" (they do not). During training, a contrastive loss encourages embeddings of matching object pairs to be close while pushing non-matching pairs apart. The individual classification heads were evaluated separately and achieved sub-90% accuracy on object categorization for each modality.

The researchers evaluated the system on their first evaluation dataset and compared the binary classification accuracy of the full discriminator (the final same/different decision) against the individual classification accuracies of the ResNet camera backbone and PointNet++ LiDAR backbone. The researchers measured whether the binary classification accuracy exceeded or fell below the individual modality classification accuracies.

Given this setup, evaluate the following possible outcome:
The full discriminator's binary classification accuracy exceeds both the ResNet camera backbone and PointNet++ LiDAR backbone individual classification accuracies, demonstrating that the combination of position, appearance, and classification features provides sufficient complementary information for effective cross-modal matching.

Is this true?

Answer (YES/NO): YES